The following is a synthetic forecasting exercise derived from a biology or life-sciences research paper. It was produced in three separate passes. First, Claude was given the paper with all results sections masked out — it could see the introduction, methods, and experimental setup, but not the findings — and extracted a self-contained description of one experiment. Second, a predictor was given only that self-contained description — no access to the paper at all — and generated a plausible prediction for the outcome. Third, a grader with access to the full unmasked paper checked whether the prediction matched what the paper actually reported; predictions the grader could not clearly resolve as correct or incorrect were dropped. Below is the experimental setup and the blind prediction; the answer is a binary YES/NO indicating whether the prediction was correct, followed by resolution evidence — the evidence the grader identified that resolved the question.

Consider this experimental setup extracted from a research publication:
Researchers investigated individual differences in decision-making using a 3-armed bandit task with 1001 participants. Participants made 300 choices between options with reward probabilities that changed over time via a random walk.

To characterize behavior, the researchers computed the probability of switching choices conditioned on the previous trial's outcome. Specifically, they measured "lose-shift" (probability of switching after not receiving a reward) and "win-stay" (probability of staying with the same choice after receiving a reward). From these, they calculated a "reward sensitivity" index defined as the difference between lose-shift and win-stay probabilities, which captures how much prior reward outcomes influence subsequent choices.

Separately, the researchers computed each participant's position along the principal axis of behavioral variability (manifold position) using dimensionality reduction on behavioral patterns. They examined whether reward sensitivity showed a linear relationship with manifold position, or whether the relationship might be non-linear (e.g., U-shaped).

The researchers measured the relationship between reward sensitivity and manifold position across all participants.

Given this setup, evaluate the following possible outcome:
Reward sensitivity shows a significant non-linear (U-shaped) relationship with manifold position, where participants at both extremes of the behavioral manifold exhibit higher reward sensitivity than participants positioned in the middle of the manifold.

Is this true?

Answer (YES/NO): NO